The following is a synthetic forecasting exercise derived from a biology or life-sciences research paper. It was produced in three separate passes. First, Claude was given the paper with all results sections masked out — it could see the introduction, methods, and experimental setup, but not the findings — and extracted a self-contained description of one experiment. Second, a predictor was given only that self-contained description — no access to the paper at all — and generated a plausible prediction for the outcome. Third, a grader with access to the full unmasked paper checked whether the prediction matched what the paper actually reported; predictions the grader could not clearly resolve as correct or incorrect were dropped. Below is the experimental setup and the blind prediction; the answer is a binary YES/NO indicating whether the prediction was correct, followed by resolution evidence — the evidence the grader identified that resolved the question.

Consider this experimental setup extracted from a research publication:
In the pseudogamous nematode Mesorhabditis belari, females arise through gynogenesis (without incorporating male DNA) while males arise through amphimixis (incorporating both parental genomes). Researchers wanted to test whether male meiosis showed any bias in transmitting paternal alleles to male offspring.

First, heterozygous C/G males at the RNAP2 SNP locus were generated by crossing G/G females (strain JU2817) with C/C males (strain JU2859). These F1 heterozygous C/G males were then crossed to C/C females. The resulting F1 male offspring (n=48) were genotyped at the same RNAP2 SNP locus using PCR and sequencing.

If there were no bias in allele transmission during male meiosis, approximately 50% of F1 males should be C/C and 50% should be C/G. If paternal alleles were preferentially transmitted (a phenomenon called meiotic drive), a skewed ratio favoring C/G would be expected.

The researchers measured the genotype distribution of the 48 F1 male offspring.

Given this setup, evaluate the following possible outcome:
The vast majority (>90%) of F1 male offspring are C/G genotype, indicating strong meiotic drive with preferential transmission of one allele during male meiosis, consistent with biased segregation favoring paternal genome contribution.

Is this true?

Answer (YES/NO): NO